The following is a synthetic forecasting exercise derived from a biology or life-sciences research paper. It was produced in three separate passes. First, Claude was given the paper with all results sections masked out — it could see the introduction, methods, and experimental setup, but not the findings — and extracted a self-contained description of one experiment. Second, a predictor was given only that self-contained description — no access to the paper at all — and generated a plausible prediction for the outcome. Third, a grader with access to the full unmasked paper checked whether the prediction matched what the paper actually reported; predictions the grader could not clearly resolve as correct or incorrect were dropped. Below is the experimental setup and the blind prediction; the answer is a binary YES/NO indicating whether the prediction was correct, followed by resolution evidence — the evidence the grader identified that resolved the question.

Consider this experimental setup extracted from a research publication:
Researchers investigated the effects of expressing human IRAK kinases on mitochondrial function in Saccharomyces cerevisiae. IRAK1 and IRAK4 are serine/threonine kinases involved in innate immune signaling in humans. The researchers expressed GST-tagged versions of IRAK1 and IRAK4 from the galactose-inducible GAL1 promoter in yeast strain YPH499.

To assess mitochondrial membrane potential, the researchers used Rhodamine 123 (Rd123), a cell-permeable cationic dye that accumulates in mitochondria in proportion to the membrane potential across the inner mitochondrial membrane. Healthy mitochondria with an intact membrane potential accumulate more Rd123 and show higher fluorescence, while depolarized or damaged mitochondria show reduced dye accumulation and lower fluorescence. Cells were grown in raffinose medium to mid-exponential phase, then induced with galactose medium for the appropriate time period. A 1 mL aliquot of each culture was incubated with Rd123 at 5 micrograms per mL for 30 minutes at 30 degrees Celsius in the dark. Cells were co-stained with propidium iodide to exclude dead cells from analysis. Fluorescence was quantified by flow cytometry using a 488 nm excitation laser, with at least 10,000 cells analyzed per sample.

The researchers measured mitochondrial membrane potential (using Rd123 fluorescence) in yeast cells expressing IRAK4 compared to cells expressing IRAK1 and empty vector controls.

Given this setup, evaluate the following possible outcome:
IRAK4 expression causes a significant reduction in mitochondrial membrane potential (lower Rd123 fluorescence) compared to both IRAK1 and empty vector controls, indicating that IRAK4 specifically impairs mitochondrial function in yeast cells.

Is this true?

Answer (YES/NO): YES